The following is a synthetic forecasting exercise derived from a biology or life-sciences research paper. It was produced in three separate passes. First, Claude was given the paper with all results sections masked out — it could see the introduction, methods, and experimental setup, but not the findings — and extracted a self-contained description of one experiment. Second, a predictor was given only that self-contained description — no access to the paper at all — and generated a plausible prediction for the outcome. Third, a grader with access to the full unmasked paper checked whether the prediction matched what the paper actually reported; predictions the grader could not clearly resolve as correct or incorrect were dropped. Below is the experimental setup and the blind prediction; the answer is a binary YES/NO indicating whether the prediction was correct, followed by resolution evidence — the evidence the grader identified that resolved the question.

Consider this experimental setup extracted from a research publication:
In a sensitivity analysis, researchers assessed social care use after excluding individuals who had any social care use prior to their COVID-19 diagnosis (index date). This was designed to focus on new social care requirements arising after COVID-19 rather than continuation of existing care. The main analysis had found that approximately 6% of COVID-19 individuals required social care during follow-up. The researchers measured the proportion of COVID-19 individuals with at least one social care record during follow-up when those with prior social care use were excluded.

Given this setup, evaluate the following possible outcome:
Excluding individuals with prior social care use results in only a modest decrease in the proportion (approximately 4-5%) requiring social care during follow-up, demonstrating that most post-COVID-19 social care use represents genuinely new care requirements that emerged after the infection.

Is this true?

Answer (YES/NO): NO